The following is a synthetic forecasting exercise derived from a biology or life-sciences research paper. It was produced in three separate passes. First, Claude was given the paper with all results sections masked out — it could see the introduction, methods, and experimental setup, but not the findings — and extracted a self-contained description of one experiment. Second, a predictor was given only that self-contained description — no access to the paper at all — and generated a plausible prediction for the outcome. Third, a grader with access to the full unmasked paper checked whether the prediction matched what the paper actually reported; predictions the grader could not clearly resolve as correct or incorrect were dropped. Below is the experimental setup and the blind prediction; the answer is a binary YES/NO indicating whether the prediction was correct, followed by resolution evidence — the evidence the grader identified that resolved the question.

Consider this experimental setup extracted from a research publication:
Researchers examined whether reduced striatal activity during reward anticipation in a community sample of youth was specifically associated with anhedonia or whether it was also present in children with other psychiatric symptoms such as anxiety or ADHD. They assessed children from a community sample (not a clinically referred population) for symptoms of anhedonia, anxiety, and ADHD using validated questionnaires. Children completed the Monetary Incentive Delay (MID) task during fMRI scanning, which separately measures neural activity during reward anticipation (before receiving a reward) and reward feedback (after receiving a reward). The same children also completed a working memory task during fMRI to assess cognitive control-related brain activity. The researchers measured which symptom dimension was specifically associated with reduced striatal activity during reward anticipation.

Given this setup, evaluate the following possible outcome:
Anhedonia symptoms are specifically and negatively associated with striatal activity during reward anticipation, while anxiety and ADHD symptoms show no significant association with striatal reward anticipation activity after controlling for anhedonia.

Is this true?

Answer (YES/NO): YES